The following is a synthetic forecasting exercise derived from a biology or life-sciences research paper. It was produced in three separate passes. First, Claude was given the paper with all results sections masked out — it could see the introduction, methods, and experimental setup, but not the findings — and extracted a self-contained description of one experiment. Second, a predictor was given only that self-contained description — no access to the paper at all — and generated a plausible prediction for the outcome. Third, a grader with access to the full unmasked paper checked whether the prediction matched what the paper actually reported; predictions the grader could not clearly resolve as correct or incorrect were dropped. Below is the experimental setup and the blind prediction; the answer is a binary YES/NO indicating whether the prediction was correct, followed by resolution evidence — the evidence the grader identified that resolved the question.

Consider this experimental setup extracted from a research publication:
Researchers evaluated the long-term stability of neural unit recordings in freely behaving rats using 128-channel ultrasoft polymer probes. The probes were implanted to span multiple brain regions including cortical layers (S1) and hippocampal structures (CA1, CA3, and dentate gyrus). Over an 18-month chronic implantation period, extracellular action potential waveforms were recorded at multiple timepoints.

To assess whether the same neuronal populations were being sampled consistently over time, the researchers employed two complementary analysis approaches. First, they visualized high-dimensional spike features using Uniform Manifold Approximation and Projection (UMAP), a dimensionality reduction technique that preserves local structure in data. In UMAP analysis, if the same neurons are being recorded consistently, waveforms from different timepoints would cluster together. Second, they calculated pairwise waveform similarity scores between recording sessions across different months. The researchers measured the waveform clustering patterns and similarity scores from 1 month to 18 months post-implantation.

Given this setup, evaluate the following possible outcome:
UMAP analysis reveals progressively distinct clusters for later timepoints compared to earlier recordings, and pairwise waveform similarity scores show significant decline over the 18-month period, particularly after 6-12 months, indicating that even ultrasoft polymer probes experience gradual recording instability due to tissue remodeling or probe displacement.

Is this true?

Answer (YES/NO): NO